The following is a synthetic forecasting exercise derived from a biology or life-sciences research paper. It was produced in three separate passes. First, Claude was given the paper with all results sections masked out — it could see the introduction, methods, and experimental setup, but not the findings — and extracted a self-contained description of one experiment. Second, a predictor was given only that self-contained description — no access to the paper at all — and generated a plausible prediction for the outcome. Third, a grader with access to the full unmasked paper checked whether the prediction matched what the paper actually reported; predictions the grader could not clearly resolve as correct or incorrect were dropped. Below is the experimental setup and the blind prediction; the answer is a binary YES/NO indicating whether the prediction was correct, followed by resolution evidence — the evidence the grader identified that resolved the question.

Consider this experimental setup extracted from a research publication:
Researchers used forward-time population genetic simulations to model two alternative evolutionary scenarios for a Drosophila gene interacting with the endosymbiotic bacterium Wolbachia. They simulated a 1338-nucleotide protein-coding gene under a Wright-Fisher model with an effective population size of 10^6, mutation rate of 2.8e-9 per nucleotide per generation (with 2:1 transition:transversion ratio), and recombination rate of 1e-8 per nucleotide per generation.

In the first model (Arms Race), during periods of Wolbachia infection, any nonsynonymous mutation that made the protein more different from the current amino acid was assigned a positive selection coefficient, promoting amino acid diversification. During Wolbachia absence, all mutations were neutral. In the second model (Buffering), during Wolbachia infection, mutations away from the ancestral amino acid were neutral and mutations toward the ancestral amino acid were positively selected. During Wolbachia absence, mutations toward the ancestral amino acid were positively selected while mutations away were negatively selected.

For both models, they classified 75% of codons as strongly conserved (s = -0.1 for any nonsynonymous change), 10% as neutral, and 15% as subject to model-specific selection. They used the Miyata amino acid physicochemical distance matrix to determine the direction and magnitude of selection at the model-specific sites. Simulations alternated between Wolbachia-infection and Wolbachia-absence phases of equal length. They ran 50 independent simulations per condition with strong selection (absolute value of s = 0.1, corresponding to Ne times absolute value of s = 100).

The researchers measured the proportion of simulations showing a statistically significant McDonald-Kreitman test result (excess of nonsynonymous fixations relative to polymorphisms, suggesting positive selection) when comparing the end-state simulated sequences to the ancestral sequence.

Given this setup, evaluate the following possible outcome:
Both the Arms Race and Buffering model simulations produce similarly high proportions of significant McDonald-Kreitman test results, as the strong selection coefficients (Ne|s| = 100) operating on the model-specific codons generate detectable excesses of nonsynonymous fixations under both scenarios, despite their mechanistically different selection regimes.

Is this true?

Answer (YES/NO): NO